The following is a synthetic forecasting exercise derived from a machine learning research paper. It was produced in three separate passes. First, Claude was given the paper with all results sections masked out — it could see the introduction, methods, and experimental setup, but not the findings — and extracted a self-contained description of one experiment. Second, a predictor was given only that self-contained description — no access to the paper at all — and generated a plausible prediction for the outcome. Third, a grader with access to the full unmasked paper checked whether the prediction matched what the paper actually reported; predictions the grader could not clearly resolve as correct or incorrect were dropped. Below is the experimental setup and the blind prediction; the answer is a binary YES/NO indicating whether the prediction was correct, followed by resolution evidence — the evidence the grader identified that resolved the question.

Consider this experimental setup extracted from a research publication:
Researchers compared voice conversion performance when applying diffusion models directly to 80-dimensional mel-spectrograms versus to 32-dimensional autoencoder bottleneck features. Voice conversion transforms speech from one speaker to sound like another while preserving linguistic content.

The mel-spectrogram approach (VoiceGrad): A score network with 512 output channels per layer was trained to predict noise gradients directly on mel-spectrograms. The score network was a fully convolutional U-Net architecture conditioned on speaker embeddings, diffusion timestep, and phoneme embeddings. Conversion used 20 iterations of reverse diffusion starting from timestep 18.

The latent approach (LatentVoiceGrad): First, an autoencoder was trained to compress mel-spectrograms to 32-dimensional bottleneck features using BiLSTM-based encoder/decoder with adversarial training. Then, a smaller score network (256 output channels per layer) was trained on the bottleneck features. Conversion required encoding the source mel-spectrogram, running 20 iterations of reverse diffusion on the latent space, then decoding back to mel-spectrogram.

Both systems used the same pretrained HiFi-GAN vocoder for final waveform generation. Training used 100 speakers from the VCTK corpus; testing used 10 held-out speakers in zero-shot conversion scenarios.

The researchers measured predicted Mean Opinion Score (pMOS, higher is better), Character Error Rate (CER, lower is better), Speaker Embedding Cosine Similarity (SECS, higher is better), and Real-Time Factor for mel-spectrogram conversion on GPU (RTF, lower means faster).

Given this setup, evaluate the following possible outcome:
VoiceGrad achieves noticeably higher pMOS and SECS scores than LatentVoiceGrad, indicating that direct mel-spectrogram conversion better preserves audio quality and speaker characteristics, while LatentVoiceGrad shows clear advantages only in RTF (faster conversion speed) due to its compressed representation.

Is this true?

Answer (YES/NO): NO